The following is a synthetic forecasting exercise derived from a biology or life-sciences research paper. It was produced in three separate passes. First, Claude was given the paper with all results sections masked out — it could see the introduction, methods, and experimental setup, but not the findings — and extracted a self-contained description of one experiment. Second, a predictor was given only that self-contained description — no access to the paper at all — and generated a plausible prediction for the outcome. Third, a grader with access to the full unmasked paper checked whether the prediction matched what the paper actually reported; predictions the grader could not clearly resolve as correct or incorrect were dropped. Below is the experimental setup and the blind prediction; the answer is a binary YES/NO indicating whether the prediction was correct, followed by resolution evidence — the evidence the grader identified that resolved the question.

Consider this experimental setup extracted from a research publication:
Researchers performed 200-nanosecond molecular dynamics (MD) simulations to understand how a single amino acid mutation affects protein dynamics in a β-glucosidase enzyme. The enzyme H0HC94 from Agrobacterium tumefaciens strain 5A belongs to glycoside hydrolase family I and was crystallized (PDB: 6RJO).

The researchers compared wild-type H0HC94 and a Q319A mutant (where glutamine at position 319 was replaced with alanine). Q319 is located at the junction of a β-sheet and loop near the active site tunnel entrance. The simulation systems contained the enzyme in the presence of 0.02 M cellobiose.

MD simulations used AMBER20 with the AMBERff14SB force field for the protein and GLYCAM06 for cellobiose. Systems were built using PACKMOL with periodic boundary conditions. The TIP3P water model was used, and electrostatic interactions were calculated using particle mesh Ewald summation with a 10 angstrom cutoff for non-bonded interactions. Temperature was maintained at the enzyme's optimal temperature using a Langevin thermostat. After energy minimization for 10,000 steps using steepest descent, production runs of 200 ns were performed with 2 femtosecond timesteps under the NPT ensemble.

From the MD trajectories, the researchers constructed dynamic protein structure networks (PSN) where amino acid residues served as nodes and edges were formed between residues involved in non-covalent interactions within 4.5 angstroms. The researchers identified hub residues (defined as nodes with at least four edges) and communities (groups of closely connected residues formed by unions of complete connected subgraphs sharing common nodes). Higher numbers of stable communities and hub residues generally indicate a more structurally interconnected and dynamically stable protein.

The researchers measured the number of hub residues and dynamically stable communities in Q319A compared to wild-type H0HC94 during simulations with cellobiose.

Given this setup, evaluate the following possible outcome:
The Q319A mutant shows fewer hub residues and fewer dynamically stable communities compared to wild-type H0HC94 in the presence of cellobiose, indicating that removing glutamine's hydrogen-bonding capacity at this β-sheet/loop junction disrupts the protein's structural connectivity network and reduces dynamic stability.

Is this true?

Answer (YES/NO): NO